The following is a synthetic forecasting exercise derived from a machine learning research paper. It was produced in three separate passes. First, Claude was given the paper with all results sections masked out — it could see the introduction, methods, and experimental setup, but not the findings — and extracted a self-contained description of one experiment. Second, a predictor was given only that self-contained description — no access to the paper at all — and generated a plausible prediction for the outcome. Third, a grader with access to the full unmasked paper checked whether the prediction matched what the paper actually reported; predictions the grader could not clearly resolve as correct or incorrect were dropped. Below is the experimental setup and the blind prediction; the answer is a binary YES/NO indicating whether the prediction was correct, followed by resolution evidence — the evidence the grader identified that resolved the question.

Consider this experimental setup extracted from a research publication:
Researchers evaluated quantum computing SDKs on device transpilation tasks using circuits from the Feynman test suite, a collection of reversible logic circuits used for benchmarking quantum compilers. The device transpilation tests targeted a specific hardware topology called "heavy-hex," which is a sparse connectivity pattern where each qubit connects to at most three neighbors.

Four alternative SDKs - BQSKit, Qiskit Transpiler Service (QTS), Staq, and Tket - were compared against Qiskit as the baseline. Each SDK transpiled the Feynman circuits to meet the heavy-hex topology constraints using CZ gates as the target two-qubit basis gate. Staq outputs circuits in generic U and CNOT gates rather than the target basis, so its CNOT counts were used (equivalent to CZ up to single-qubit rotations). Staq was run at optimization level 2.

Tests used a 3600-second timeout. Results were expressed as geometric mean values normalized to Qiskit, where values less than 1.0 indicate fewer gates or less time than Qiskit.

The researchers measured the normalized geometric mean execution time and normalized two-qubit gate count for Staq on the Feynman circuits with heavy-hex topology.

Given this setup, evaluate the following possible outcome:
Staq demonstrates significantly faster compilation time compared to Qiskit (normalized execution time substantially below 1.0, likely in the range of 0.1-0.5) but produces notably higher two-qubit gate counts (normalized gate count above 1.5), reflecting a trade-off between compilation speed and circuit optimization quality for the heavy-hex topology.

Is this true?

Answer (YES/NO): YES